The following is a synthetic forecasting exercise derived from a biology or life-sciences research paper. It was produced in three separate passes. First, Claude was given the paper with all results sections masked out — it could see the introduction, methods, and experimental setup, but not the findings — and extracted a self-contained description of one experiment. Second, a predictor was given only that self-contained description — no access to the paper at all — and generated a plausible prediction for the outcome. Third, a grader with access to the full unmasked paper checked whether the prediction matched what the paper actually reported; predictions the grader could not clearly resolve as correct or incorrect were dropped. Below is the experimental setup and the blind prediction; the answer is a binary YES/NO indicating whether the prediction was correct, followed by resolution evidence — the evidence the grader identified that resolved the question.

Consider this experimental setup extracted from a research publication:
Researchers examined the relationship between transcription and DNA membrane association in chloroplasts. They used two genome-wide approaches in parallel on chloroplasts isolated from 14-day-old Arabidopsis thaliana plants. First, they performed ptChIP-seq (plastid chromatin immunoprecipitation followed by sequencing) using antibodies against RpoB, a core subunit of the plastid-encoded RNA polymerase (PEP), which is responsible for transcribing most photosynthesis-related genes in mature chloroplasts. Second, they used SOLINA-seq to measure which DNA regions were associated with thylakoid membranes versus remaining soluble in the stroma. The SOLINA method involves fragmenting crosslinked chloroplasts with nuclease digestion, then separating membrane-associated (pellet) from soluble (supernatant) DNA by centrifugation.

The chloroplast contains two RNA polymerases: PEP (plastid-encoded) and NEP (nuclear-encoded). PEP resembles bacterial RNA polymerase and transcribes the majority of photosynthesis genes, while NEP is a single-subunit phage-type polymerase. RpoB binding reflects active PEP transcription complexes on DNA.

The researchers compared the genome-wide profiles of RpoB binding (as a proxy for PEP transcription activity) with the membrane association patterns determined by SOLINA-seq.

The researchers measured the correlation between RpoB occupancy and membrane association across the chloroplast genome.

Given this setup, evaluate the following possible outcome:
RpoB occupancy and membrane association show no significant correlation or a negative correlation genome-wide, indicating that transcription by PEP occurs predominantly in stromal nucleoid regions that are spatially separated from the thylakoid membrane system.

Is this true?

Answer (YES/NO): NO